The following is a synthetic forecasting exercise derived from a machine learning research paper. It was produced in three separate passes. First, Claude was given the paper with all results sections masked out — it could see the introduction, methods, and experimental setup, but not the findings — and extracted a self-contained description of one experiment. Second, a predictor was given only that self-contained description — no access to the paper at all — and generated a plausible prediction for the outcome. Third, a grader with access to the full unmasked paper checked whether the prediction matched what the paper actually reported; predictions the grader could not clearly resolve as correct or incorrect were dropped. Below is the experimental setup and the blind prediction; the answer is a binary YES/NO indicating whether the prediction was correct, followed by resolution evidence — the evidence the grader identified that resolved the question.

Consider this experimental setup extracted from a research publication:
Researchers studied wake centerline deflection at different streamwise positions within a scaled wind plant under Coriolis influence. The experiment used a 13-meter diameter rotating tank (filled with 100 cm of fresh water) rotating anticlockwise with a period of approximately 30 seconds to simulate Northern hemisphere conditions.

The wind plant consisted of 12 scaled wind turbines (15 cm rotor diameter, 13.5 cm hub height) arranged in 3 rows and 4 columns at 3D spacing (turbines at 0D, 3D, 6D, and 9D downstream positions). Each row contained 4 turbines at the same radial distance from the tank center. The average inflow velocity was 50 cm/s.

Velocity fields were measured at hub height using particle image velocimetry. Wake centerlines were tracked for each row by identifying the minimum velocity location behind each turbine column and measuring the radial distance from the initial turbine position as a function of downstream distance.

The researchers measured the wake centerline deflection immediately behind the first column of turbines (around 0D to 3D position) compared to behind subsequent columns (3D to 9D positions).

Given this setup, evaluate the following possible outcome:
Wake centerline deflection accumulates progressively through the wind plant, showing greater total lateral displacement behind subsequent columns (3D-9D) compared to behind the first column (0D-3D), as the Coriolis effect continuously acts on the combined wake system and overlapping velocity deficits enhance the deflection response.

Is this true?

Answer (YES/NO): YES